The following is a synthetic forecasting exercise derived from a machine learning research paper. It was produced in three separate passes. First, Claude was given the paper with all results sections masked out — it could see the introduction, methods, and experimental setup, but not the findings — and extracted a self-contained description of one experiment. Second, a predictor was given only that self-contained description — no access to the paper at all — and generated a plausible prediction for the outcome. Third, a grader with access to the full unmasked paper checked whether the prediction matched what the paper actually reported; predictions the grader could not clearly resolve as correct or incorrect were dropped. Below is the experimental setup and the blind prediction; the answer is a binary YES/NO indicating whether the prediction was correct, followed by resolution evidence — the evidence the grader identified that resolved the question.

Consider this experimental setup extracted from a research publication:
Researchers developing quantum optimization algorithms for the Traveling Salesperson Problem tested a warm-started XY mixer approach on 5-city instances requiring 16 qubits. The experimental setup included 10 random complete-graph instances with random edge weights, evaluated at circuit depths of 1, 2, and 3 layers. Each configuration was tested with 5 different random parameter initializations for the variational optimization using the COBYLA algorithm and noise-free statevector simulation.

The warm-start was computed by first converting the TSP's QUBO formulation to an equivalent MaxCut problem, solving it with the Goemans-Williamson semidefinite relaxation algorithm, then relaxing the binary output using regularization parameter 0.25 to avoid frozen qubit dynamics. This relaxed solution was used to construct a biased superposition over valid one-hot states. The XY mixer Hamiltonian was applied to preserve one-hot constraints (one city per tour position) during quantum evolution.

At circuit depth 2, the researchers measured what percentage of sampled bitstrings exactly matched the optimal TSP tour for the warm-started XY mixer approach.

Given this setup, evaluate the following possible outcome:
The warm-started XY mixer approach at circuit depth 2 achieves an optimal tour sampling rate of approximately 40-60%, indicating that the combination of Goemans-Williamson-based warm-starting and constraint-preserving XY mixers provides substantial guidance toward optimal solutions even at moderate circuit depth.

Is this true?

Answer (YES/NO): NO